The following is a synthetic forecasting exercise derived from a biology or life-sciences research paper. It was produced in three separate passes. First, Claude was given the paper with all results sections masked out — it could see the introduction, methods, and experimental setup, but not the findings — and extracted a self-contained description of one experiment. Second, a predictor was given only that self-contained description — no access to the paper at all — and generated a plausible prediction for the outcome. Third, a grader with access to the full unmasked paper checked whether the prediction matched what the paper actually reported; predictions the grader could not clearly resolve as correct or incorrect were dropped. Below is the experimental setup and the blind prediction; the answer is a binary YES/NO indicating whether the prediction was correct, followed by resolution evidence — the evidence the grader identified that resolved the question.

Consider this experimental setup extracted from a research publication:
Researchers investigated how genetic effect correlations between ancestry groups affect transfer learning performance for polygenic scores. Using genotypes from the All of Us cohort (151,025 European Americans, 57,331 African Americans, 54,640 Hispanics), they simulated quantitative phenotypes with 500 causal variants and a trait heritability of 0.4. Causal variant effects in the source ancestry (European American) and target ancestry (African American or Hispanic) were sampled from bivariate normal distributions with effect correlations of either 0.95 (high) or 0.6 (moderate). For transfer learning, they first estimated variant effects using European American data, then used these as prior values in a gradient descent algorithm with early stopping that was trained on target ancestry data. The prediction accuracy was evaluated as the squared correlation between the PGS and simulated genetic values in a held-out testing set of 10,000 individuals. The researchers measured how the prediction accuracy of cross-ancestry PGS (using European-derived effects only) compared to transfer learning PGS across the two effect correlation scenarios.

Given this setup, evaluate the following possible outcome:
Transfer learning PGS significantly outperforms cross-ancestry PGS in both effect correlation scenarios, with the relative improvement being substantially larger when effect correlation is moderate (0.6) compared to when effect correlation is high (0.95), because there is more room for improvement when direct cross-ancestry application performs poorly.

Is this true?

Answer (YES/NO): YES